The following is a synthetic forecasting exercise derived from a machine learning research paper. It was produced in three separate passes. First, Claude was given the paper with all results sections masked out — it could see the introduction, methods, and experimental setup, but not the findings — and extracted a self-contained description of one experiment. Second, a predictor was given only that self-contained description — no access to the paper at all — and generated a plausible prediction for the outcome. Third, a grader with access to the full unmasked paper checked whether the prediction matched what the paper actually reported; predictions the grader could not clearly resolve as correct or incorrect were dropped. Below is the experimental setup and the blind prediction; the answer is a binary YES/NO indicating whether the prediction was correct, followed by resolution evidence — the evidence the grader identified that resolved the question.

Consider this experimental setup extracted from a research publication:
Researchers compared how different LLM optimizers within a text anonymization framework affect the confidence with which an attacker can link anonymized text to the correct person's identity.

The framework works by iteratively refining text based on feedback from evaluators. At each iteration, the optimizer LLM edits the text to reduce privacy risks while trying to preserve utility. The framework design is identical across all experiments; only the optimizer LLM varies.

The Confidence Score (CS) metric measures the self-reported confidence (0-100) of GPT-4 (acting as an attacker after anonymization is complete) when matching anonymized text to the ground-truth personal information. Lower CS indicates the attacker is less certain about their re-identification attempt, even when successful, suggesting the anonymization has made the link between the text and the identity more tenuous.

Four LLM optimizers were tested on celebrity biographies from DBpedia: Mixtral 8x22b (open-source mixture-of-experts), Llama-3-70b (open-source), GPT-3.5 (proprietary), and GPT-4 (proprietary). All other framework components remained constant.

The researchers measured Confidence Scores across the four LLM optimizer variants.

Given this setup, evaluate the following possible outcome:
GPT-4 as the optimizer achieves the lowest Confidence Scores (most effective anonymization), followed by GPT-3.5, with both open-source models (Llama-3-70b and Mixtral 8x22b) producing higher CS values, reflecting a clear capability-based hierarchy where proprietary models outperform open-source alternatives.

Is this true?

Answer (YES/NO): NO